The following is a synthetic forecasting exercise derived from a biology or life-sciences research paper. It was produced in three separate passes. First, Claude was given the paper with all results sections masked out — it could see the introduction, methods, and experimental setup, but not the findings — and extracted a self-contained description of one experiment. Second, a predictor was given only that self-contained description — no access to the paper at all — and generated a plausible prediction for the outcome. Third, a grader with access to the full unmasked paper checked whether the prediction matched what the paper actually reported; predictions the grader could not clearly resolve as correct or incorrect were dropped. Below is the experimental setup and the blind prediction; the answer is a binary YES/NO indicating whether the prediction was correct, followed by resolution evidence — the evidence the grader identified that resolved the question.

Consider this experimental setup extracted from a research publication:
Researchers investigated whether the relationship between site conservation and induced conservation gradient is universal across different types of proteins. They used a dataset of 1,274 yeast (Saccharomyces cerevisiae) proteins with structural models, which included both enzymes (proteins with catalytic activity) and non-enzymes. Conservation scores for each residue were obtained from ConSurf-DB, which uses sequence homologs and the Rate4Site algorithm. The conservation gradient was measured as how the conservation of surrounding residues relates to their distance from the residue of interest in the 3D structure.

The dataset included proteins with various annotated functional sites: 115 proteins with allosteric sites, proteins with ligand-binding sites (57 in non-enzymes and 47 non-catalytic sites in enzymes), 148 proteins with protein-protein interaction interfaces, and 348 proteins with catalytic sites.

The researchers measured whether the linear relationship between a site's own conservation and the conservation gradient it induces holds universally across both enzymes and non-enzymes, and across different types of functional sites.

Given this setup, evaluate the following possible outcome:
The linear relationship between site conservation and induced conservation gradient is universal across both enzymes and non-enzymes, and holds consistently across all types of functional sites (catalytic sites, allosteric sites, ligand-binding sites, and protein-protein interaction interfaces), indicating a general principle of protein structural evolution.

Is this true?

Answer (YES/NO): NO